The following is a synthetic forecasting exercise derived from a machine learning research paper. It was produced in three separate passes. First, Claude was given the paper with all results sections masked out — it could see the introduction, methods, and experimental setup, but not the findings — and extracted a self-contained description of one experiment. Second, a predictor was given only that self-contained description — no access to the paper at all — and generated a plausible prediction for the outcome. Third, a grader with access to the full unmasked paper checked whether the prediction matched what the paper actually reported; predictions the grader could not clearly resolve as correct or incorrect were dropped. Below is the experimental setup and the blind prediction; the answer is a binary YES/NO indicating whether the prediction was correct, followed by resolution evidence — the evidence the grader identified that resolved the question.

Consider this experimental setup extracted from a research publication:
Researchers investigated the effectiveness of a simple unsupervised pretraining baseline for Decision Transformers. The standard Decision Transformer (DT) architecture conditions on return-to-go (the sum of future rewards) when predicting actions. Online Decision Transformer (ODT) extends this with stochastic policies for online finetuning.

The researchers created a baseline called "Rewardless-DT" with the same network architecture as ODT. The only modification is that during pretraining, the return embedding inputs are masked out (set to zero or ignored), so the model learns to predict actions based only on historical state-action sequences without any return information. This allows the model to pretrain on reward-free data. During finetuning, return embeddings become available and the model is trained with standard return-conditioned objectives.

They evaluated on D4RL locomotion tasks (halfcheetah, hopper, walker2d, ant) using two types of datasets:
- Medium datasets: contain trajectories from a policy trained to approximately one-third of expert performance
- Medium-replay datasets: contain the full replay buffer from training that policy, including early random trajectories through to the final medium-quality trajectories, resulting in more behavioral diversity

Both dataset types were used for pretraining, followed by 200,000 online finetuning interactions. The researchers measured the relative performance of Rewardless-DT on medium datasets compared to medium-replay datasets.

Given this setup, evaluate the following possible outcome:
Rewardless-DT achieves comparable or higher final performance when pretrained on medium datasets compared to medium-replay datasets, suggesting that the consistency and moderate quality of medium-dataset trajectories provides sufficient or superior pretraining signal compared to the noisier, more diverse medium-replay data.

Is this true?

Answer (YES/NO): YES